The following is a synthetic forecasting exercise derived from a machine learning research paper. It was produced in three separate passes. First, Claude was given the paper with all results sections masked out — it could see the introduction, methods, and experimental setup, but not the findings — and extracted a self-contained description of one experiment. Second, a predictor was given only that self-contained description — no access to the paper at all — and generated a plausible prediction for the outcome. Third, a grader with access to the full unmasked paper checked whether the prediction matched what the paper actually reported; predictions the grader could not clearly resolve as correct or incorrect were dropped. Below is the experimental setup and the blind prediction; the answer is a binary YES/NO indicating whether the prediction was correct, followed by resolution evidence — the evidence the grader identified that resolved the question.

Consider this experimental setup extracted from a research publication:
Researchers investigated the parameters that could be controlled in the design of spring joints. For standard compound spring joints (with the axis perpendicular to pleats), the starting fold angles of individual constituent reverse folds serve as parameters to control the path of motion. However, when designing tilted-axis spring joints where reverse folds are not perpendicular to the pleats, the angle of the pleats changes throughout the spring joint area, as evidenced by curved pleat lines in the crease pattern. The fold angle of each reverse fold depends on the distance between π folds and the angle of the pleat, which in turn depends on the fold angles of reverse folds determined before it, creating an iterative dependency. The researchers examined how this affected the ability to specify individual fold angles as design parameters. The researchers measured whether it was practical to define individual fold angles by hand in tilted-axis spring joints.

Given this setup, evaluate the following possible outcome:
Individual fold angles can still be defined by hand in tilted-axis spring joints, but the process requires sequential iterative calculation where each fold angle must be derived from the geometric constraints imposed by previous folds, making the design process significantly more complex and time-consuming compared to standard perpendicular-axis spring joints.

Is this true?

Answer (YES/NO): NO